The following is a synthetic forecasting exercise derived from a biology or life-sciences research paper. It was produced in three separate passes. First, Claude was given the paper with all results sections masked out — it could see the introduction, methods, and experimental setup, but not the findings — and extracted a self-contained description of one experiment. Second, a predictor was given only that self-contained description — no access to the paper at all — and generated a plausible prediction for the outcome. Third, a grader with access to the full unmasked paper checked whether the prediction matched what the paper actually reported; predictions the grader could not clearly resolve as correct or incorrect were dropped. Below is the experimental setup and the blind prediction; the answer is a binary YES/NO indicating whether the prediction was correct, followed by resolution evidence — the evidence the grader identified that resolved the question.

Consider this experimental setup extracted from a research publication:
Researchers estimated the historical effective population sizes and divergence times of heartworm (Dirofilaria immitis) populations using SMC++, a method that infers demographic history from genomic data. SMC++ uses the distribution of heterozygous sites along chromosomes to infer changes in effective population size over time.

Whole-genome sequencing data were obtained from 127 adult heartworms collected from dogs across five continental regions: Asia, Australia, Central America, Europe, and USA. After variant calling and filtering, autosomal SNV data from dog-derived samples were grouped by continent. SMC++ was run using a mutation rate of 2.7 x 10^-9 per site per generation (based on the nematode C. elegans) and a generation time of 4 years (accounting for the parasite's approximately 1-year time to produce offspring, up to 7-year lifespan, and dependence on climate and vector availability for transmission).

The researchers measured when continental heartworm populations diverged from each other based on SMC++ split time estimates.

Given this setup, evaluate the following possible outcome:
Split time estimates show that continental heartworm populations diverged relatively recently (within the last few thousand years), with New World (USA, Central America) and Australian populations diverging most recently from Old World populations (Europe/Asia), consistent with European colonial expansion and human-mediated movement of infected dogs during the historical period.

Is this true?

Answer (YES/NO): NO